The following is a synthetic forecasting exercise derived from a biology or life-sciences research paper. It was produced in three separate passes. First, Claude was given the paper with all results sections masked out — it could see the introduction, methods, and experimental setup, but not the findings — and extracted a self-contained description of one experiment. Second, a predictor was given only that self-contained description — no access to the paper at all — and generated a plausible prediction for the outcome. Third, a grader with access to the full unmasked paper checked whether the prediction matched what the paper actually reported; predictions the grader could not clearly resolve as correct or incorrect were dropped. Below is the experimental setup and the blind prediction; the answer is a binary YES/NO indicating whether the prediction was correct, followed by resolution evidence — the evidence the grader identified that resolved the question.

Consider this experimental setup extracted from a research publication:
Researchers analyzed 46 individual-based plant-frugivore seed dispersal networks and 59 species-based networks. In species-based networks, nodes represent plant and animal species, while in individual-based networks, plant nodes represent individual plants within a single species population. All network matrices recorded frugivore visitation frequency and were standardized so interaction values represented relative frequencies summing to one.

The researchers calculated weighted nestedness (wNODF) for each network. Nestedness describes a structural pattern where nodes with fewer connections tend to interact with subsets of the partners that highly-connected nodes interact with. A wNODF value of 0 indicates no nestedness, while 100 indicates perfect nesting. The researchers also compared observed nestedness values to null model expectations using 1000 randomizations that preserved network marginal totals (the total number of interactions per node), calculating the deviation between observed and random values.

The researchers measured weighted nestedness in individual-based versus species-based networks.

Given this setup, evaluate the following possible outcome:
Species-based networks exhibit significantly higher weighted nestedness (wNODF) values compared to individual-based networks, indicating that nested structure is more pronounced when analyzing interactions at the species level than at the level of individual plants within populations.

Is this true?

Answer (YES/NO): NO